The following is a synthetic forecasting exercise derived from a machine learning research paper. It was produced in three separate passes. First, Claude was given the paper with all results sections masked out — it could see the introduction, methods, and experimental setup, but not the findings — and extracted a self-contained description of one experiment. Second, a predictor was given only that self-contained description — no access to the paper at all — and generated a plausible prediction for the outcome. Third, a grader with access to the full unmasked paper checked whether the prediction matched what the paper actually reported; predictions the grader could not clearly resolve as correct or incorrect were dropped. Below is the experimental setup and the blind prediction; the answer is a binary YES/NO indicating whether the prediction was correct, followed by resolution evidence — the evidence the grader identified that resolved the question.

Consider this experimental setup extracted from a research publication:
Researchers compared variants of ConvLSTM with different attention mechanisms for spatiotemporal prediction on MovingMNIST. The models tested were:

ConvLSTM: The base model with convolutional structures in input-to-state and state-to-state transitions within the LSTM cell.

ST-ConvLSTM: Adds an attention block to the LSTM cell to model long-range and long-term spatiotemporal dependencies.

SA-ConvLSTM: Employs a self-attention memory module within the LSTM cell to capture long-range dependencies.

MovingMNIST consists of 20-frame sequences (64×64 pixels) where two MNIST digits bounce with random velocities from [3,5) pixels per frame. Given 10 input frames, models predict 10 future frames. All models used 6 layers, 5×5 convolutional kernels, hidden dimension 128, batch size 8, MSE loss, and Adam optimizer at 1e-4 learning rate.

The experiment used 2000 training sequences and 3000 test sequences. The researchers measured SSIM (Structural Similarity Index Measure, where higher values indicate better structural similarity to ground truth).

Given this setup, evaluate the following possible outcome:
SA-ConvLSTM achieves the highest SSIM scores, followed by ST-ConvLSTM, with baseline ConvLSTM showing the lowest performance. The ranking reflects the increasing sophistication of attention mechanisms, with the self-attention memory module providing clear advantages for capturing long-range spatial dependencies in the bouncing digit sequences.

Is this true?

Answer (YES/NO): NO